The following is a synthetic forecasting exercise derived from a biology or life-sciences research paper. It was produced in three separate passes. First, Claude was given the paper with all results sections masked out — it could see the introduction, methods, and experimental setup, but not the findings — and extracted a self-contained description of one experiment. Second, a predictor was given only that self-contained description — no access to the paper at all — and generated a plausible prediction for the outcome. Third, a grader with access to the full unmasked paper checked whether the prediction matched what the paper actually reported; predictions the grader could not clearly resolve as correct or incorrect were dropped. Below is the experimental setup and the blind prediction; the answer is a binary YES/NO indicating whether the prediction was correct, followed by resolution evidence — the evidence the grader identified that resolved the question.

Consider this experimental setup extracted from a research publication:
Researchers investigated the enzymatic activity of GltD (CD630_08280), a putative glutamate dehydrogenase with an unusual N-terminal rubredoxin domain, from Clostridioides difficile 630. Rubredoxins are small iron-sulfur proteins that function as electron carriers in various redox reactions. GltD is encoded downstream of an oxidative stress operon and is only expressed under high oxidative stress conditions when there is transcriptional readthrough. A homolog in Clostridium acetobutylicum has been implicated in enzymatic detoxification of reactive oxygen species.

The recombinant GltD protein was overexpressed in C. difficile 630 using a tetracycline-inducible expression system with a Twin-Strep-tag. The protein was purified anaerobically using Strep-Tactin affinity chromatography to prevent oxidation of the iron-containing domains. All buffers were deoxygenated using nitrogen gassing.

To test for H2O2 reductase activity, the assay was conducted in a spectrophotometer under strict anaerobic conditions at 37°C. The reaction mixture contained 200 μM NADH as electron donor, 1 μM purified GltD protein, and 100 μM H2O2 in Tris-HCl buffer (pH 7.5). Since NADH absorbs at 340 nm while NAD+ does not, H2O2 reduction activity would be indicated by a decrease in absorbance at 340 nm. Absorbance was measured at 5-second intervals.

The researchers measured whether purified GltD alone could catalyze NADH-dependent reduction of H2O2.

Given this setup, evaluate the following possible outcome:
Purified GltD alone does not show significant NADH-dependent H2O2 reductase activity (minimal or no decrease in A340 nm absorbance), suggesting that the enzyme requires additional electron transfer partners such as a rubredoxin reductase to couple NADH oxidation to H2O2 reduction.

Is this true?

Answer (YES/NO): NO